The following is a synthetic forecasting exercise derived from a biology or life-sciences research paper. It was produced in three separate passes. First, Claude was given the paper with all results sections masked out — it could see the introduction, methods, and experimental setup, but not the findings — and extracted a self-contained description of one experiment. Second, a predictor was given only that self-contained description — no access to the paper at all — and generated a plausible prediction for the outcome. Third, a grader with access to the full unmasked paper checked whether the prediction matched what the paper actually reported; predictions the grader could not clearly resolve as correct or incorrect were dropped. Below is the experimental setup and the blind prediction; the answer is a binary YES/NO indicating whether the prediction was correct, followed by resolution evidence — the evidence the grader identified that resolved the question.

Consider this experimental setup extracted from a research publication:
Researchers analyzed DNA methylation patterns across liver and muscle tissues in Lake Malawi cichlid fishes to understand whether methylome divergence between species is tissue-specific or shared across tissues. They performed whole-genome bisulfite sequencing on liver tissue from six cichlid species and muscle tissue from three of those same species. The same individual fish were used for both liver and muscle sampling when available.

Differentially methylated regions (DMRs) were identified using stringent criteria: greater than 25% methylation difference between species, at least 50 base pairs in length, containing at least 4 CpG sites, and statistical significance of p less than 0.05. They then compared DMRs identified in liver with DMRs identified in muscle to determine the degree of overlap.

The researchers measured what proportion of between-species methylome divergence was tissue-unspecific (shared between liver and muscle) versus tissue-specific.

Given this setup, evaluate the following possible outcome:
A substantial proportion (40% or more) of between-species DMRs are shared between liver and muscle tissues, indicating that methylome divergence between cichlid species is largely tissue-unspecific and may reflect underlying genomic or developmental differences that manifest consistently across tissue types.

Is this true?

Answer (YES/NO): YES